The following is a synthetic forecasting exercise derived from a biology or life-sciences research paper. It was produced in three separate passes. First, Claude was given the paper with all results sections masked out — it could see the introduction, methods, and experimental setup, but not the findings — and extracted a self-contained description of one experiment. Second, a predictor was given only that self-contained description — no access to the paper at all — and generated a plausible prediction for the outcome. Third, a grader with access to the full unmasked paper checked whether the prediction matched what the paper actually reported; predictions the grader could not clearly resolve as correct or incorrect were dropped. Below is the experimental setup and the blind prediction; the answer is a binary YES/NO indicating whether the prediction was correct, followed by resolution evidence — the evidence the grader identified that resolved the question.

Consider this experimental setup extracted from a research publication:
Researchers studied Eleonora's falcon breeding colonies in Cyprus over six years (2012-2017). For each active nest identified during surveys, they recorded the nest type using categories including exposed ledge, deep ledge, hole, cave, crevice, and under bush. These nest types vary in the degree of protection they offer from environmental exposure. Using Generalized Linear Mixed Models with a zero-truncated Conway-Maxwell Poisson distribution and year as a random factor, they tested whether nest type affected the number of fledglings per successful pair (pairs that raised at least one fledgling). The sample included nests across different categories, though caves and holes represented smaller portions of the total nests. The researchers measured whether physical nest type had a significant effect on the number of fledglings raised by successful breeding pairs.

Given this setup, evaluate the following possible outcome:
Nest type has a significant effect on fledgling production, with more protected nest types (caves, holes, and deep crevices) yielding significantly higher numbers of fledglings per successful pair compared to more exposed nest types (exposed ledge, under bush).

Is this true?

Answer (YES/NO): NO